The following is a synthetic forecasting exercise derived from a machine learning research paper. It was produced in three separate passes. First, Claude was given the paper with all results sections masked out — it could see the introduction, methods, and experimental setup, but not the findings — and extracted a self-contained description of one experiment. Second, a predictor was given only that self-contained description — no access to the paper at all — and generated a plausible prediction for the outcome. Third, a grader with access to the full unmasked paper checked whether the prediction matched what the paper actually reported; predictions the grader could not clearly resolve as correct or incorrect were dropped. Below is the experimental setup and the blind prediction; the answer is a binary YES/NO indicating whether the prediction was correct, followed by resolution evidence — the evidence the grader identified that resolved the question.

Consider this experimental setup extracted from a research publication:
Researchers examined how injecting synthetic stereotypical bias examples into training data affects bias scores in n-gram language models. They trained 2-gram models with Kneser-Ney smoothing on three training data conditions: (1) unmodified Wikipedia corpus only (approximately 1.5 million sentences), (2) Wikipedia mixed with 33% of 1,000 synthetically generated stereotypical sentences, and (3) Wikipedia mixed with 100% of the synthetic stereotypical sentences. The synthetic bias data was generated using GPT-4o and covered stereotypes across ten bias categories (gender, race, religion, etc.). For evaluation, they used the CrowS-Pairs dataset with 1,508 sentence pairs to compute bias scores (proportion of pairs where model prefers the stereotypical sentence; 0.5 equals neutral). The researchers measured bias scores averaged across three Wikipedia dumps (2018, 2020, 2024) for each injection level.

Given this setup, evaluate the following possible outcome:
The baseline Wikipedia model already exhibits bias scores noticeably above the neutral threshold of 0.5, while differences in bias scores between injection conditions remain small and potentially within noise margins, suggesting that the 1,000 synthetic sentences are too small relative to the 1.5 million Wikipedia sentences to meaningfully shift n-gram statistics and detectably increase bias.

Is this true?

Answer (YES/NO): NO